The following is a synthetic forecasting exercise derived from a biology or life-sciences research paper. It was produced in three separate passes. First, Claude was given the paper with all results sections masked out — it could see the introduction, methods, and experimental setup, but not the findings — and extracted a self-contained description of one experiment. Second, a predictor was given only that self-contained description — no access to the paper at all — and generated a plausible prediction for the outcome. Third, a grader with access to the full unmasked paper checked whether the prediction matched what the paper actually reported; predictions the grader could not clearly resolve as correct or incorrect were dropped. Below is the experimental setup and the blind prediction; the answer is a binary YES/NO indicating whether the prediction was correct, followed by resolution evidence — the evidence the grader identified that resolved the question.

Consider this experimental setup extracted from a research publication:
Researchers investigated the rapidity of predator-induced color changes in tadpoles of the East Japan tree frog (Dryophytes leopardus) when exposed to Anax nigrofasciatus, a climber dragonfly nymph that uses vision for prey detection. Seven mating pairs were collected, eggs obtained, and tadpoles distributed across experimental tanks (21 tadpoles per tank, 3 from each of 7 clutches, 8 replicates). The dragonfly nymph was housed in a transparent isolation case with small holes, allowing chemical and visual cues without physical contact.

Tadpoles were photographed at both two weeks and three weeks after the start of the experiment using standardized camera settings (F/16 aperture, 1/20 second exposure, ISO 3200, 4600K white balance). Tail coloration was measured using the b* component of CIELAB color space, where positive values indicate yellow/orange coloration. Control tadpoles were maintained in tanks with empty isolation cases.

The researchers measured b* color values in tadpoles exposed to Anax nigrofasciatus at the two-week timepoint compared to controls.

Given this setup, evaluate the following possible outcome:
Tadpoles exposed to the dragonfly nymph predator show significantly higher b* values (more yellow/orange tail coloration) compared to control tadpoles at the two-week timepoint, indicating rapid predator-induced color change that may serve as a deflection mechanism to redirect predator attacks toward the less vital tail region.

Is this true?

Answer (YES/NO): YES